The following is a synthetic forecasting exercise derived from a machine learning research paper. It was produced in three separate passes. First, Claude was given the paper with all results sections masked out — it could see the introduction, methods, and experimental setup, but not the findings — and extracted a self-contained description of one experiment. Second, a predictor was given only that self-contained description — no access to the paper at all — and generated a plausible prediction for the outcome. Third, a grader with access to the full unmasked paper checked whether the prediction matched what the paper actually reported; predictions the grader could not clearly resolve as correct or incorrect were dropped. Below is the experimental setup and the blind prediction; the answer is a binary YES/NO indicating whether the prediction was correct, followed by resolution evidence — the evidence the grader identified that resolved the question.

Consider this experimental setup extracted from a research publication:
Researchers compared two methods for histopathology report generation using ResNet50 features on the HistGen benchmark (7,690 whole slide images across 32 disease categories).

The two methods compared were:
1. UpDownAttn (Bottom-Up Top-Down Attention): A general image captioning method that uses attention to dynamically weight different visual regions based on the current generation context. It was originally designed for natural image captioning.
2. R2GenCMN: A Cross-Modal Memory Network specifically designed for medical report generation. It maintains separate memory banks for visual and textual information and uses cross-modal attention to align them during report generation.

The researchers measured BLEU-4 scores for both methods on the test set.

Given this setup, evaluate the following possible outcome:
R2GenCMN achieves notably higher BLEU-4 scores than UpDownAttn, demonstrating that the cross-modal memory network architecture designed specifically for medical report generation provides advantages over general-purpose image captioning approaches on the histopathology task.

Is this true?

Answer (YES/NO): NO